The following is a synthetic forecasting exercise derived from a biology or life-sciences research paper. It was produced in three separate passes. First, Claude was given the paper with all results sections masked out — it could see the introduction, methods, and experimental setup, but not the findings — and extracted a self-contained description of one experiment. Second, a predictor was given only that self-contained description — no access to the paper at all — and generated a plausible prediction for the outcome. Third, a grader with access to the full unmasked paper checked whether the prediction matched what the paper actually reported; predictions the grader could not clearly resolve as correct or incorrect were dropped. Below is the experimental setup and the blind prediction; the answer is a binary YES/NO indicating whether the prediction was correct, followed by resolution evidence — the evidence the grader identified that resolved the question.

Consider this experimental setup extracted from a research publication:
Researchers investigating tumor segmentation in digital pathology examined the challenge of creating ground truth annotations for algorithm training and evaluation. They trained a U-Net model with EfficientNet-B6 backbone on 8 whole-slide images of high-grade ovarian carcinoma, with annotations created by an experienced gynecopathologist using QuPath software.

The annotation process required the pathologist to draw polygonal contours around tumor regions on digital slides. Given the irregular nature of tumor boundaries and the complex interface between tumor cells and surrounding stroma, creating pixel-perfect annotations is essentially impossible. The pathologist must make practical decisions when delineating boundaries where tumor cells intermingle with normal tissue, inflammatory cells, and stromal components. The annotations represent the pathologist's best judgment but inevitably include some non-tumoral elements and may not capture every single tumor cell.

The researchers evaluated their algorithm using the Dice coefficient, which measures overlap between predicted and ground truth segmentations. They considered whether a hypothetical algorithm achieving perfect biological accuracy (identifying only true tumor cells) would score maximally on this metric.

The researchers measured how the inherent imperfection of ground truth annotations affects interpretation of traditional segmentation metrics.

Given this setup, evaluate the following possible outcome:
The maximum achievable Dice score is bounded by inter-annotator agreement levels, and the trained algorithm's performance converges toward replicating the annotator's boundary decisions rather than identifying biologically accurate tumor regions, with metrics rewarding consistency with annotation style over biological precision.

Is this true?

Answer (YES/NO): NO